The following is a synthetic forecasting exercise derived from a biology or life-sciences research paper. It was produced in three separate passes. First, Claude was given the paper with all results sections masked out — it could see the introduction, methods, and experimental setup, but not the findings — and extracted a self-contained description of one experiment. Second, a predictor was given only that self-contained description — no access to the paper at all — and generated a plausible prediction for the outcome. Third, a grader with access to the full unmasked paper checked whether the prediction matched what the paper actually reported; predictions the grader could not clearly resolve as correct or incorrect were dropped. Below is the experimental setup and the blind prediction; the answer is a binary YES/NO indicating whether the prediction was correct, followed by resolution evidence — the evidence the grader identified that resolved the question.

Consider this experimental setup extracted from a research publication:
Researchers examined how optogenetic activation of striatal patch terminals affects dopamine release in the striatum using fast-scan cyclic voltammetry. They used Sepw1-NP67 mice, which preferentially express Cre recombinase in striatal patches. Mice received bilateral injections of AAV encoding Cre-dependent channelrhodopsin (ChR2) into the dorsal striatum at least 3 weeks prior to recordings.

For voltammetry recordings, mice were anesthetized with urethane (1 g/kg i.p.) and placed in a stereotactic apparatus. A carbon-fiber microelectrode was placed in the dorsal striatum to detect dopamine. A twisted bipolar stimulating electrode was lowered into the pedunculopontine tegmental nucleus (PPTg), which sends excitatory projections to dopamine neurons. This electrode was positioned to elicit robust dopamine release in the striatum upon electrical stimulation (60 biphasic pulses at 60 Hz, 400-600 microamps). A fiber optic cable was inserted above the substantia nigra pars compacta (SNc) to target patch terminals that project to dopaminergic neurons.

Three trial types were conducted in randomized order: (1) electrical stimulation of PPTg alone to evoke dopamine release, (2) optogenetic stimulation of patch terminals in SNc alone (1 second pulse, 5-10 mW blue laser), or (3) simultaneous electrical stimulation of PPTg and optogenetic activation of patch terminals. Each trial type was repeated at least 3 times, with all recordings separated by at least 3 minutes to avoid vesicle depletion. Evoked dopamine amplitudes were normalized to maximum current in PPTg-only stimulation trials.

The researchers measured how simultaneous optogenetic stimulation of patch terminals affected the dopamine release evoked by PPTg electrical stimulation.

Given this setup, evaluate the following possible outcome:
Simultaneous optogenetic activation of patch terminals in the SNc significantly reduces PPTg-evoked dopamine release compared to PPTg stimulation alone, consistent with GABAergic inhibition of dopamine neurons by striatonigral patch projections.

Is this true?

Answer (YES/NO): YES